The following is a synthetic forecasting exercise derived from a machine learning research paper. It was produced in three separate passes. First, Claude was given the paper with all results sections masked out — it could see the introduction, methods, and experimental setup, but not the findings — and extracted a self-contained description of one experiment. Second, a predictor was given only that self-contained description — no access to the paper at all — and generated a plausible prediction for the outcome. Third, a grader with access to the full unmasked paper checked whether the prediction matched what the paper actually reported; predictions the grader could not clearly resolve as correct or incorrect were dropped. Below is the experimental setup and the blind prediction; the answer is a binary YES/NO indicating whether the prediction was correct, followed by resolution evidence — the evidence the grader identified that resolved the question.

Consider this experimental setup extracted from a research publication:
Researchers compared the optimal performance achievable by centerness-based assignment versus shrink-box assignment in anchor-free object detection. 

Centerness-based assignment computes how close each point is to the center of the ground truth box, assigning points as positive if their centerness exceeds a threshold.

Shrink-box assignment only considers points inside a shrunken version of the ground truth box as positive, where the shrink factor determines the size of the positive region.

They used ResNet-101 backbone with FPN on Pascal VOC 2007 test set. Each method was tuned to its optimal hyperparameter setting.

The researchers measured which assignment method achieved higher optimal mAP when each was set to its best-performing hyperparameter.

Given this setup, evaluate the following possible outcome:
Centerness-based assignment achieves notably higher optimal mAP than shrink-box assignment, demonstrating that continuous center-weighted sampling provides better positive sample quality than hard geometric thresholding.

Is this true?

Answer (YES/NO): NO